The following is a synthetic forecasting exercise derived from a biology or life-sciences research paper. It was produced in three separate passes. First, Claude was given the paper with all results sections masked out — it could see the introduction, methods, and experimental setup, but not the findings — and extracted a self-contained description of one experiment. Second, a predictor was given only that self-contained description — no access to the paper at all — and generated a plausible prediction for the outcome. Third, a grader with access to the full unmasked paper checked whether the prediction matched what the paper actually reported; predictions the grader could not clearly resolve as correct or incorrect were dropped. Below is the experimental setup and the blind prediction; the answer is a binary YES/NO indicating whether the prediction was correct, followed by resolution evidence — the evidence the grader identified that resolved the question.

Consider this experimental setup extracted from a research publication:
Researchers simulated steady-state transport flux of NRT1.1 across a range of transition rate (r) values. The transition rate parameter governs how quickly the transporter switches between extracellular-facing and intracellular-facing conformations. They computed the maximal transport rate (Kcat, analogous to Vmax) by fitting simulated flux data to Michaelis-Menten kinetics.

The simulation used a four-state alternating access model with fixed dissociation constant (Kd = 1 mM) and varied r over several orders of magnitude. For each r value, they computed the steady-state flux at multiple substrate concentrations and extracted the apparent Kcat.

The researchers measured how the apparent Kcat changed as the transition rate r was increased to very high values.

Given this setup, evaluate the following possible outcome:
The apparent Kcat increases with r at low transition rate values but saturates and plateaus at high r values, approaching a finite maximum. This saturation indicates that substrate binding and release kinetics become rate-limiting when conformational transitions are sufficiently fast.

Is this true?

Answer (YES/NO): YES